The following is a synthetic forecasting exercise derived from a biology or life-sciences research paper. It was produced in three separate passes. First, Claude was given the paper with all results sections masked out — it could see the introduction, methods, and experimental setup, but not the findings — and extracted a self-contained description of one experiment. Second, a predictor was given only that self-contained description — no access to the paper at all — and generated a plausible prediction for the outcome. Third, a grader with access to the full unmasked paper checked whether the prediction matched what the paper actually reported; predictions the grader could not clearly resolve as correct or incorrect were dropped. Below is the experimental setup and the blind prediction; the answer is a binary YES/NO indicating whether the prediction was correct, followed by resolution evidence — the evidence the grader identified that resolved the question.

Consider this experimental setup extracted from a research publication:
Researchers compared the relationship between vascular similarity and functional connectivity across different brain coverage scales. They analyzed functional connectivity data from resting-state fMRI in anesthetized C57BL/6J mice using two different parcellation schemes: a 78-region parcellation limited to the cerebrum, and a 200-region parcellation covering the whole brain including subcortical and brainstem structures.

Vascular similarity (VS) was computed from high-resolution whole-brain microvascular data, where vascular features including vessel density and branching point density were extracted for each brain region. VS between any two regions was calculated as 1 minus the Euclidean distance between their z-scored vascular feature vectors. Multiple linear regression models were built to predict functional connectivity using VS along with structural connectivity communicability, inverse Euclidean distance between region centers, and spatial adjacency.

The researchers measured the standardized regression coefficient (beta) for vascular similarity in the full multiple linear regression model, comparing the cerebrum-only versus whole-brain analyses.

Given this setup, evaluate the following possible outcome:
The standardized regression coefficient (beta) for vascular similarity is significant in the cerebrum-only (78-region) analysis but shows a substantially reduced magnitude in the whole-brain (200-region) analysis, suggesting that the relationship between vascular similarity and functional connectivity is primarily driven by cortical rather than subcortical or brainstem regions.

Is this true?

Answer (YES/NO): YES